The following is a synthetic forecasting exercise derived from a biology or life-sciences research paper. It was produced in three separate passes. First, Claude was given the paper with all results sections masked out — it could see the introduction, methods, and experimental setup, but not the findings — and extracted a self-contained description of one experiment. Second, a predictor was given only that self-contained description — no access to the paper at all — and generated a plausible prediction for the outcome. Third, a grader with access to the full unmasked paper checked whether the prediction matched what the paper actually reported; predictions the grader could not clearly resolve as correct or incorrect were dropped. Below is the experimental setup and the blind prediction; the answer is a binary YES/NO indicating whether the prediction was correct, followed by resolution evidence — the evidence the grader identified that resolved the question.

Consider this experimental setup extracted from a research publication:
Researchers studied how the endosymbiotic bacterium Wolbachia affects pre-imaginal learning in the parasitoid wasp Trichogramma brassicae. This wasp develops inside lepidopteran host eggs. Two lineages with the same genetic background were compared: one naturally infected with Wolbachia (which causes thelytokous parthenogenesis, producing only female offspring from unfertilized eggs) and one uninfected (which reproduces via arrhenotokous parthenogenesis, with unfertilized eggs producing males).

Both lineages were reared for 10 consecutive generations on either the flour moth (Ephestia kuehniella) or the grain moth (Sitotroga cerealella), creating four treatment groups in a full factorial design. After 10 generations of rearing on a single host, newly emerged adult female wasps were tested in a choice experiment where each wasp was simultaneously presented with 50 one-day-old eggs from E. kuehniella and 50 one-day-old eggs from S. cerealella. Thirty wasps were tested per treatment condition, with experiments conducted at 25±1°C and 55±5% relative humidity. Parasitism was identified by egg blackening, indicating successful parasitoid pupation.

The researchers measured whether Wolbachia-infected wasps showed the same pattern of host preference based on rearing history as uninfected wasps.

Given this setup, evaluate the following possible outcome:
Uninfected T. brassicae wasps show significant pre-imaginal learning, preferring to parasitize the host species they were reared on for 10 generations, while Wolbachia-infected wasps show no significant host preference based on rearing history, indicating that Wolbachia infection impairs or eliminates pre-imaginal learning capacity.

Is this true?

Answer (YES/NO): YES